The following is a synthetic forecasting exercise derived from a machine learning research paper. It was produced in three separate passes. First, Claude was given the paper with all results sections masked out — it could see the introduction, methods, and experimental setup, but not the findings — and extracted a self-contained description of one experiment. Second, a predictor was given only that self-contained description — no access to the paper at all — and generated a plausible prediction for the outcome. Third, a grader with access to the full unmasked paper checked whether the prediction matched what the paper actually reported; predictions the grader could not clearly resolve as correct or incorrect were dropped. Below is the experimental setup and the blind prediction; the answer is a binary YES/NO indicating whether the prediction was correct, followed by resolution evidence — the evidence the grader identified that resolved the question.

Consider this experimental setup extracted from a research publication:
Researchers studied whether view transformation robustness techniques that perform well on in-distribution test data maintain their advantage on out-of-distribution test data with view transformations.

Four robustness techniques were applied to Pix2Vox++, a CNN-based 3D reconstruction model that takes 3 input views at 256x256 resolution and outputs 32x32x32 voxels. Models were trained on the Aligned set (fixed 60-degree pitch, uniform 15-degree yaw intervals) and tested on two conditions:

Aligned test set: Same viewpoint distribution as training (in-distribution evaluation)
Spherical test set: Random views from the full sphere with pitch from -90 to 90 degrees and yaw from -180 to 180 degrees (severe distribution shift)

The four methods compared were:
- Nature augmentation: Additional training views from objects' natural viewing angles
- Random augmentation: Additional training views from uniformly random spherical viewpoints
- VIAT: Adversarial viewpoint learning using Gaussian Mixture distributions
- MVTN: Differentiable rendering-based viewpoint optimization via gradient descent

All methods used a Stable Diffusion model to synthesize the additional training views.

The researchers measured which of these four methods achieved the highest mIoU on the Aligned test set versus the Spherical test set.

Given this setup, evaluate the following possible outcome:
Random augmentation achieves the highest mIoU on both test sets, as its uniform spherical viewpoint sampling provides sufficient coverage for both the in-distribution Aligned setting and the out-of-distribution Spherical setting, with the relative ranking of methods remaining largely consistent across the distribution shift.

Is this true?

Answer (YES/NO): NO